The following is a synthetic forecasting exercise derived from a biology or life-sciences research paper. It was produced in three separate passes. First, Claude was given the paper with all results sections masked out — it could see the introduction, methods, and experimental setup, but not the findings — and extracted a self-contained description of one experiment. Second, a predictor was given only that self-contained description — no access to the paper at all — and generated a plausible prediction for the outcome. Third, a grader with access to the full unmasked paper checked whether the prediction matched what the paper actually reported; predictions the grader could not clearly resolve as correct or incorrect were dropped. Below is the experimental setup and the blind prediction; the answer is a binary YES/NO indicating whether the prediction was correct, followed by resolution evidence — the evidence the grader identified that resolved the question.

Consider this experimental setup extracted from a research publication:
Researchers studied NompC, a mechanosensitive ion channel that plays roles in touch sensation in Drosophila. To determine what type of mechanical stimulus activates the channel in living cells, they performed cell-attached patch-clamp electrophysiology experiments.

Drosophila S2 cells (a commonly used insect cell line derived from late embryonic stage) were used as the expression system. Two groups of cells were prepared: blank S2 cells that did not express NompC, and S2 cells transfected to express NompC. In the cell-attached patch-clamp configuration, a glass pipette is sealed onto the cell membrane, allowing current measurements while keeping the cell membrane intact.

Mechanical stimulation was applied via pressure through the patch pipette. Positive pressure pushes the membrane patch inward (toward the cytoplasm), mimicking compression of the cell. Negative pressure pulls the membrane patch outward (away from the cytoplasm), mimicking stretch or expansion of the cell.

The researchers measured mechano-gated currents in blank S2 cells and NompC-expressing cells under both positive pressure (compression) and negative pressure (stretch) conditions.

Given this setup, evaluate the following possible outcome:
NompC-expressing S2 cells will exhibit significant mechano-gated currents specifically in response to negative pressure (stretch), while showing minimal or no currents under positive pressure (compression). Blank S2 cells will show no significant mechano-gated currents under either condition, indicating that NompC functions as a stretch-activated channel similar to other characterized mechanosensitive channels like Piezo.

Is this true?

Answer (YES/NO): NO